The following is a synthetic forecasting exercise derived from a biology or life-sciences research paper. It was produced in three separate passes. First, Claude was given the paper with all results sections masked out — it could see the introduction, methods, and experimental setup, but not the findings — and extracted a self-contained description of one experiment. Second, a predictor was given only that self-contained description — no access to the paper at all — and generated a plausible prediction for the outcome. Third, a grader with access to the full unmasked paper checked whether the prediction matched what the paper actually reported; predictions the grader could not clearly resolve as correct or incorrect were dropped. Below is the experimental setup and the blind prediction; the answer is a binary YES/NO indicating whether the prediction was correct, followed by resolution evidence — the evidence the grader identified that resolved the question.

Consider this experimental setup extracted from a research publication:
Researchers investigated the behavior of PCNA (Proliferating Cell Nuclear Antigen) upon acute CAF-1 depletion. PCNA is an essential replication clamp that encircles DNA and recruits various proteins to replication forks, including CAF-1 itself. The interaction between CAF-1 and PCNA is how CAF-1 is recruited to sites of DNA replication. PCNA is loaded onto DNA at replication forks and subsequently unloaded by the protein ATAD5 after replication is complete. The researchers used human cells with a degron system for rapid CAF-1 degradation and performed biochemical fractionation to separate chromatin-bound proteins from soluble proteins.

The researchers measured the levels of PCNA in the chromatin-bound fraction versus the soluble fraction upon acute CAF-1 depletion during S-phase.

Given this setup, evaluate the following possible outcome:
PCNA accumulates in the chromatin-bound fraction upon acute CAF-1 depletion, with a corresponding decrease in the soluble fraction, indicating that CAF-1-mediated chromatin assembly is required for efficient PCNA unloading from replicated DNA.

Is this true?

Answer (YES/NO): NO